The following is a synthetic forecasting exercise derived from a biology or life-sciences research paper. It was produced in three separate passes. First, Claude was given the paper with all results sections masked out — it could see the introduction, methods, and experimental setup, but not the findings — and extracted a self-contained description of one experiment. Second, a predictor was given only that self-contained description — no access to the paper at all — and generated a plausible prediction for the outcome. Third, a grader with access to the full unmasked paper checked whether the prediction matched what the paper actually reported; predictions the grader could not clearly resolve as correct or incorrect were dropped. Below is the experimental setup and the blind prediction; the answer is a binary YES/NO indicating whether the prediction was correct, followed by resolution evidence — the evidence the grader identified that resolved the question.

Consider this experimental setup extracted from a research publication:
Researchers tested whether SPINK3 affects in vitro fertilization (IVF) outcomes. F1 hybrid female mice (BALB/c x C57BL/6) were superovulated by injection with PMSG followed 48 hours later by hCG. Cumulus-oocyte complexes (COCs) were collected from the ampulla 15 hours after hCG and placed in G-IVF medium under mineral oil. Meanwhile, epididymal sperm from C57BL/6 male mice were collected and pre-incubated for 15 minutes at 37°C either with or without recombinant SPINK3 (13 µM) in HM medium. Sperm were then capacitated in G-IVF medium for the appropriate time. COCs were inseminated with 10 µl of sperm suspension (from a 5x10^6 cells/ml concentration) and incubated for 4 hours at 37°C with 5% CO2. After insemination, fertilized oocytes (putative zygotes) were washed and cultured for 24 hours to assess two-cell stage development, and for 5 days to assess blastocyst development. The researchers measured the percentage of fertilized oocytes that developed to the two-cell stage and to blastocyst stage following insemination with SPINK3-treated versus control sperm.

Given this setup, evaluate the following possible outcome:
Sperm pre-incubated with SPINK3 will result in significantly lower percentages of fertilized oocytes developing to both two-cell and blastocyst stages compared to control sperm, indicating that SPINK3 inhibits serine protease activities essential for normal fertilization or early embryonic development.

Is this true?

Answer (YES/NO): YES